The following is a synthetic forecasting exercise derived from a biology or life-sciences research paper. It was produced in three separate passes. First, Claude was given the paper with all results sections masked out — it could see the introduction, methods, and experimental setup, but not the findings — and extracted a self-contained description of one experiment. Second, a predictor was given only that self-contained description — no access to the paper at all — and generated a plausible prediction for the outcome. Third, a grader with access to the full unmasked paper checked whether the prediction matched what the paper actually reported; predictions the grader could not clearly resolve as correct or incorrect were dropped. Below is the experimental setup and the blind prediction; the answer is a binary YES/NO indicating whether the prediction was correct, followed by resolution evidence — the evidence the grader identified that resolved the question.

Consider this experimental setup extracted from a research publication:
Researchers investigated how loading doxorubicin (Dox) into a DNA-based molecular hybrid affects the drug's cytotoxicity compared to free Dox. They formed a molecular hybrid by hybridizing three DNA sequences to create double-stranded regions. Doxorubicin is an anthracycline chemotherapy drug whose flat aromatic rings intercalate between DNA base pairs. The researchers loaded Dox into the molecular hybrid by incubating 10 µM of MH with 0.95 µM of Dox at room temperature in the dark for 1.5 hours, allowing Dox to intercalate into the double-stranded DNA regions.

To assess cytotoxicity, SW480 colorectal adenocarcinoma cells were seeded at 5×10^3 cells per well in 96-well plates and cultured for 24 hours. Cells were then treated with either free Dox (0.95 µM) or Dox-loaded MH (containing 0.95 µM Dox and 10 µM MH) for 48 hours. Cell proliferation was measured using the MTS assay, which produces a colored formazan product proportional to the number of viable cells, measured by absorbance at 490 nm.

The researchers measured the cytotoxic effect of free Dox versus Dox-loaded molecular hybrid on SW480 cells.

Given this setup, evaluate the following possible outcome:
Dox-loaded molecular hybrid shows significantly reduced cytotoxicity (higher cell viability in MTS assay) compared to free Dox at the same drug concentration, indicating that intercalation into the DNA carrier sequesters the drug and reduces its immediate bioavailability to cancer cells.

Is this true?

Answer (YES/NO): YES